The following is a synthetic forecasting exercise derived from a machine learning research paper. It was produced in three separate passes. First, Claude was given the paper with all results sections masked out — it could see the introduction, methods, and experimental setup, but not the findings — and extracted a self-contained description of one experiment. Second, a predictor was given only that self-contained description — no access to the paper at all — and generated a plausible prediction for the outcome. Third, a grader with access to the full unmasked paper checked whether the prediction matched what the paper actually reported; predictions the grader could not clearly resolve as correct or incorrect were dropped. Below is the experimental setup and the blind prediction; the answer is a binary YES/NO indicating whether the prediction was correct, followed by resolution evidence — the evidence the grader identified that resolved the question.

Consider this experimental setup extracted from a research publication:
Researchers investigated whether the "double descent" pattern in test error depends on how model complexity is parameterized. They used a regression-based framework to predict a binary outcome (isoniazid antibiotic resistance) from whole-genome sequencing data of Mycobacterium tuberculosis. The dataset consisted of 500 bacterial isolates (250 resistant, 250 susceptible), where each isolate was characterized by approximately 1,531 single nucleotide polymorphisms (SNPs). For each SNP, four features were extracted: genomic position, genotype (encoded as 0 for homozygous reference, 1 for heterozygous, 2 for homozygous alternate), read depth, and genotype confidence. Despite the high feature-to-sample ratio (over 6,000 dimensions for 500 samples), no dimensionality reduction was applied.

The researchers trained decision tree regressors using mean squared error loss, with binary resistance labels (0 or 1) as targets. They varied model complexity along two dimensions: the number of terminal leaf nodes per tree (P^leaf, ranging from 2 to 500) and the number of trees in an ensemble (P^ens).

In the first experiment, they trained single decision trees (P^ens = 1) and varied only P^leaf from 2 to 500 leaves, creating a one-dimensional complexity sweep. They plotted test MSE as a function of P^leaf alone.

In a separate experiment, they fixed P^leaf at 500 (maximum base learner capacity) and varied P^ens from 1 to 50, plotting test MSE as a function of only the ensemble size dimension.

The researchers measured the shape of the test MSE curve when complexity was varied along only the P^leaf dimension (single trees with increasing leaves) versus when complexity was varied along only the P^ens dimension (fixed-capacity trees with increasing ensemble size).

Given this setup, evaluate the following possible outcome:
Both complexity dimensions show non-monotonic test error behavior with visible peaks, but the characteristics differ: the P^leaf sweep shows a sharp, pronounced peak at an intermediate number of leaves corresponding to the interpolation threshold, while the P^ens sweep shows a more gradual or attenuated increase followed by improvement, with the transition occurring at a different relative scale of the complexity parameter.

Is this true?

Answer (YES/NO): NO